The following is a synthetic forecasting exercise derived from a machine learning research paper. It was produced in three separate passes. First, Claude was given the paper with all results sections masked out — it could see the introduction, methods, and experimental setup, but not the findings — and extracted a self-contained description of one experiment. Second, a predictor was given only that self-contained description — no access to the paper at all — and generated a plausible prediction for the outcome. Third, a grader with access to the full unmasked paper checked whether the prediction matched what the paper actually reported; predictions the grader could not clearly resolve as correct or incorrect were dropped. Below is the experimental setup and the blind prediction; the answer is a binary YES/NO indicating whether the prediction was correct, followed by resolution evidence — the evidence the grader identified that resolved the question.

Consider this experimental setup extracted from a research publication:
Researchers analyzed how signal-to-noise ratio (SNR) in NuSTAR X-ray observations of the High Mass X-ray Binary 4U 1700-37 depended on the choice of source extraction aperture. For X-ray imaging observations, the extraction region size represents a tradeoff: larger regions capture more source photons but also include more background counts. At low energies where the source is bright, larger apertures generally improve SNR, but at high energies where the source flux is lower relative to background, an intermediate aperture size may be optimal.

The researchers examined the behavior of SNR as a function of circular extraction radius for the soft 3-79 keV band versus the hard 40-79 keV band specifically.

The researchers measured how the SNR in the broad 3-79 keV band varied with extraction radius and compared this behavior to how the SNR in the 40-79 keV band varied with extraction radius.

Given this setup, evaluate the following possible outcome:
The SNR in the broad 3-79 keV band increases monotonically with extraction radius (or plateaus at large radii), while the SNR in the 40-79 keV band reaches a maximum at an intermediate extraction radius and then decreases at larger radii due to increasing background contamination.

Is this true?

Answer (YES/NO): YES